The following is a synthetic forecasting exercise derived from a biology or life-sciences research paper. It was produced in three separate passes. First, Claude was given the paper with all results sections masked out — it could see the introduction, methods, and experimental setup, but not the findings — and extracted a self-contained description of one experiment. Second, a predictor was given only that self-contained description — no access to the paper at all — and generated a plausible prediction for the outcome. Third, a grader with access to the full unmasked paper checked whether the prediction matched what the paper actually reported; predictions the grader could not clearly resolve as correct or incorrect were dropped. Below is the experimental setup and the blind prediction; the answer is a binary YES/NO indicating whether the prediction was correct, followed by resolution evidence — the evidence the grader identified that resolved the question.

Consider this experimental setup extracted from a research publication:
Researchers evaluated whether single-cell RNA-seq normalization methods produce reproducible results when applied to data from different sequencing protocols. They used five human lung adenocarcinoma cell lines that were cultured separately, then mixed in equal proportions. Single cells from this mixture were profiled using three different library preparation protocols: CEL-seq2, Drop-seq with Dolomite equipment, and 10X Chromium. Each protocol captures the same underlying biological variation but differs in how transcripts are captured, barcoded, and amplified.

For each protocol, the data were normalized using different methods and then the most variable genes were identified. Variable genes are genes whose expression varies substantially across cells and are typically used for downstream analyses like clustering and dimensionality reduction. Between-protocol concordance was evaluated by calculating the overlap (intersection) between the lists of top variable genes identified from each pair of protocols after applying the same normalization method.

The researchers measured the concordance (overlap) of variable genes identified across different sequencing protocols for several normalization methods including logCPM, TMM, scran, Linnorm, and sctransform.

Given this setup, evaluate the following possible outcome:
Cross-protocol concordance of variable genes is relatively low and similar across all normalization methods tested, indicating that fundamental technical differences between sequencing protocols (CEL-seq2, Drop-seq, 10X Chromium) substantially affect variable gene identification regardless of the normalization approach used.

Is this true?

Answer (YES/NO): NO